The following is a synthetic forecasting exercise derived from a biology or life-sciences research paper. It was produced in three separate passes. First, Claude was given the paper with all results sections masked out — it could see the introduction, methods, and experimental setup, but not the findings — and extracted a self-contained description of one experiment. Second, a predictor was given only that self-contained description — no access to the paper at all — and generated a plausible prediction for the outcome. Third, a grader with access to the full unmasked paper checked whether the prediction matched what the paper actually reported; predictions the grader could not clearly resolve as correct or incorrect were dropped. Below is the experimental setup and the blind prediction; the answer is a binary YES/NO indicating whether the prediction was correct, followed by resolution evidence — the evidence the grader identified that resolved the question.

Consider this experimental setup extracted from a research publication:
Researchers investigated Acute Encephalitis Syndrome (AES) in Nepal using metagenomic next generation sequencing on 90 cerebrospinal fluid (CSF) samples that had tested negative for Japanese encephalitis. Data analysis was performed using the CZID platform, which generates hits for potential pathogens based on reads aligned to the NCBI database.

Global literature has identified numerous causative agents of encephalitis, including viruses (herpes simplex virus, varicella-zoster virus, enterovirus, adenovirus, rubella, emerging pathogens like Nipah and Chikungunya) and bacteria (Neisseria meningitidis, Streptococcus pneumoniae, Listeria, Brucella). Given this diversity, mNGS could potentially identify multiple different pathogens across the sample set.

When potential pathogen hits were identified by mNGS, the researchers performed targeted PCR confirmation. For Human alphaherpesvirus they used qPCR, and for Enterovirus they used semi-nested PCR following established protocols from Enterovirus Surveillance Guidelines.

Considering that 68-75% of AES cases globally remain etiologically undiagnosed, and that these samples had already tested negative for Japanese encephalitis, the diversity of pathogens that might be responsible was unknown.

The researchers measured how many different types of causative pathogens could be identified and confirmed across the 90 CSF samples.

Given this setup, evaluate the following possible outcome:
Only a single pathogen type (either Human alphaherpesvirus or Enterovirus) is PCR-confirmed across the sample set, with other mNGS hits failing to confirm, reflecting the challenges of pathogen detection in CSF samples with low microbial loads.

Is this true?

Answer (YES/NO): NO